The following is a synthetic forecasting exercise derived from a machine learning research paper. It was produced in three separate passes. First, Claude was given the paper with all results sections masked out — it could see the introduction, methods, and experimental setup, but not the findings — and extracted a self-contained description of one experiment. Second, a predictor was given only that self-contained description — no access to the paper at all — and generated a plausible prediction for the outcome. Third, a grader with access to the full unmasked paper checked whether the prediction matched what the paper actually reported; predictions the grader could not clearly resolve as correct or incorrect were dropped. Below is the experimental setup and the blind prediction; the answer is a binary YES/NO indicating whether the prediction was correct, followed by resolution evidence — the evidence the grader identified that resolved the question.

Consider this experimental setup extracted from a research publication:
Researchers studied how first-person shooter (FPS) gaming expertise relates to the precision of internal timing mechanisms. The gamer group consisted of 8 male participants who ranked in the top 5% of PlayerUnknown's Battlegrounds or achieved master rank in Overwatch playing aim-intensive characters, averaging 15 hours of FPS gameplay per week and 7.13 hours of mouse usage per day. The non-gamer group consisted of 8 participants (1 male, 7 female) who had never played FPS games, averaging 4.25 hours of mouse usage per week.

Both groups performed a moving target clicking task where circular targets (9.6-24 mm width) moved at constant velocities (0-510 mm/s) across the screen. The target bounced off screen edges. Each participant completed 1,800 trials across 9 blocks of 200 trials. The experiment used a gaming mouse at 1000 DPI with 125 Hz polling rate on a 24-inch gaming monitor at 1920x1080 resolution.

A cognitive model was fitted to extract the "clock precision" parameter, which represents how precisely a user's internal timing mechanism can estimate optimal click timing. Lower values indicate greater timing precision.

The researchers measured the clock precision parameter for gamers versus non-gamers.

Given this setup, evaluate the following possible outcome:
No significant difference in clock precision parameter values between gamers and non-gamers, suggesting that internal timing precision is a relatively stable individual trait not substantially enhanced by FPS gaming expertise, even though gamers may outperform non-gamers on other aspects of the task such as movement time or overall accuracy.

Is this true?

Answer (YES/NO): NO